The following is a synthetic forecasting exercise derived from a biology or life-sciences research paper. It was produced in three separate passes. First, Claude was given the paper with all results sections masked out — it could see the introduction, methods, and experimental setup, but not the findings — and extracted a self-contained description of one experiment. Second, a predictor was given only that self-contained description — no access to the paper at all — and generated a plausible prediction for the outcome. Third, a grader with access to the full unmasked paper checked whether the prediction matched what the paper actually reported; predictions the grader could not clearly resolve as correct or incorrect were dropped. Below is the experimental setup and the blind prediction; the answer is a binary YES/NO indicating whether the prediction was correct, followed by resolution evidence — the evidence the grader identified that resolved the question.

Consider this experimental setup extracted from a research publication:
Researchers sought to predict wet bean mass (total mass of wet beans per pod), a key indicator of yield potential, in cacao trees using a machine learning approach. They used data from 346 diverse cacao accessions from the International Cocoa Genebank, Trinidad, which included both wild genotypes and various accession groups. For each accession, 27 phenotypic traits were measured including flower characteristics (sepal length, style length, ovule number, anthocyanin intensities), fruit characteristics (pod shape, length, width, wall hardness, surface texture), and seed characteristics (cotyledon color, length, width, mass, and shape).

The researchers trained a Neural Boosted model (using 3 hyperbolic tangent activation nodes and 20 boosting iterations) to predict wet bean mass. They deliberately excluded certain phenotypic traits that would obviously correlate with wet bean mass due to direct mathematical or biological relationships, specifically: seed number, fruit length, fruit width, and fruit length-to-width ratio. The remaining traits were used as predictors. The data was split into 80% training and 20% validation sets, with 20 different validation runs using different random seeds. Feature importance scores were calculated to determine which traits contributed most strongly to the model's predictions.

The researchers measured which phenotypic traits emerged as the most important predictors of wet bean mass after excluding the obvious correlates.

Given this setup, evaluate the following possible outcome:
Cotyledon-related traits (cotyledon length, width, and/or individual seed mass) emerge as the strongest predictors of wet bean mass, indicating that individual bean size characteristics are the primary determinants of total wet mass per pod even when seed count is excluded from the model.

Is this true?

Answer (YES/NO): YES